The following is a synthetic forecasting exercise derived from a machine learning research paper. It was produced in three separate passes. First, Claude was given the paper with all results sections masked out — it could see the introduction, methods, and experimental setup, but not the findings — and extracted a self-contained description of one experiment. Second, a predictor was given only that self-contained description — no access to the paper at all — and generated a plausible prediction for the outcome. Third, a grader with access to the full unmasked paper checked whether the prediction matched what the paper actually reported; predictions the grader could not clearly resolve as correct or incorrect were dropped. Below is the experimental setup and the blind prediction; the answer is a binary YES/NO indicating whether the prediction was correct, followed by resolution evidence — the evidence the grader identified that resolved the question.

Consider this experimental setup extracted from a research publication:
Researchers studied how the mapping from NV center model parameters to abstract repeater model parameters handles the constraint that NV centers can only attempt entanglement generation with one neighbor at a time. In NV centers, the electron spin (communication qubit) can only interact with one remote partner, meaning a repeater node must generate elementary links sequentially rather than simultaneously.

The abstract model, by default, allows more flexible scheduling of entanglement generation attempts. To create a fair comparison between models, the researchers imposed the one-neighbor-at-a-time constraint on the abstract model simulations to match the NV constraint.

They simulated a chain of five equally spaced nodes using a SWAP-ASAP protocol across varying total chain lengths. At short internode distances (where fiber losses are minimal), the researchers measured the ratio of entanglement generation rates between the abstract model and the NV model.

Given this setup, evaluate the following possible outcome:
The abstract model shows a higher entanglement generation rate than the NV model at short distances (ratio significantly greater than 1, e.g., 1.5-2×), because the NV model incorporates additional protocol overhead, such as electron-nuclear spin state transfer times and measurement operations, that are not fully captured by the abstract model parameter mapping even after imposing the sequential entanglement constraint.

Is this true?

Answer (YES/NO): YES